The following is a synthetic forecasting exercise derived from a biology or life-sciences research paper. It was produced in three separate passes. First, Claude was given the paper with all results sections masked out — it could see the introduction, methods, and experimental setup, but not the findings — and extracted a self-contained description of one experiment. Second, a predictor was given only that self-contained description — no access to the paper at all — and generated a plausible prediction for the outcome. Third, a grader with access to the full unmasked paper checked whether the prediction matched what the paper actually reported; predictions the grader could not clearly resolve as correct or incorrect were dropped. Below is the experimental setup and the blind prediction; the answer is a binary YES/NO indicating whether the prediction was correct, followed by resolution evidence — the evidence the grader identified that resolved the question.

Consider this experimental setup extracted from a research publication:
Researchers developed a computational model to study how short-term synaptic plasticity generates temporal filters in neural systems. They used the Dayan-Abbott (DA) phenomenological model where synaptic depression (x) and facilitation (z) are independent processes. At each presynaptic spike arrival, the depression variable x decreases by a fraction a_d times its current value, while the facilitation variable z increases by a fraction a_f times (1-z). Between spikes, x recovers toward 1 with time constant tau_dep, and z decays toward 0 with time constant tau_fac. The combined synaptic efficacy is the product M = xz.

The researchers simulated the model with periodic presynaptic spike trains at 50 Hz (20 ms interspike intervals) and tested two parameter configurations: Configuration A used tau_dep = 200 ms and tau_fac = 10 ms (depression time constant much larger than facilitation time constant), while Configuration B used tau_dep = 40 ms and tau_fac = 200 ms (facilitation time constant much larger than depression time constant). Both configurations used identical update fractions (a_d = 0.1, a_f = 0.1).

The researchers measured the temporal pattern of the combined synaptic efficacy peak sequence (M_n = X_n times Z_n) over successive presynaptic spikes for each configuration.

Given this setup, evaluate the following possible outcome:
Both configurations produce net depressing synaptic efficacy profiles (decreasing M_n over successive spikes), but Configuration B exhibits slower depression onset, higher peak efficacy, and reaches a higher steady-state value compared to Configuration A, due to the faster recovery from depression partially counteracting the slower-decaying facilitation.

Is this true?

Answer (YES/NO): NO